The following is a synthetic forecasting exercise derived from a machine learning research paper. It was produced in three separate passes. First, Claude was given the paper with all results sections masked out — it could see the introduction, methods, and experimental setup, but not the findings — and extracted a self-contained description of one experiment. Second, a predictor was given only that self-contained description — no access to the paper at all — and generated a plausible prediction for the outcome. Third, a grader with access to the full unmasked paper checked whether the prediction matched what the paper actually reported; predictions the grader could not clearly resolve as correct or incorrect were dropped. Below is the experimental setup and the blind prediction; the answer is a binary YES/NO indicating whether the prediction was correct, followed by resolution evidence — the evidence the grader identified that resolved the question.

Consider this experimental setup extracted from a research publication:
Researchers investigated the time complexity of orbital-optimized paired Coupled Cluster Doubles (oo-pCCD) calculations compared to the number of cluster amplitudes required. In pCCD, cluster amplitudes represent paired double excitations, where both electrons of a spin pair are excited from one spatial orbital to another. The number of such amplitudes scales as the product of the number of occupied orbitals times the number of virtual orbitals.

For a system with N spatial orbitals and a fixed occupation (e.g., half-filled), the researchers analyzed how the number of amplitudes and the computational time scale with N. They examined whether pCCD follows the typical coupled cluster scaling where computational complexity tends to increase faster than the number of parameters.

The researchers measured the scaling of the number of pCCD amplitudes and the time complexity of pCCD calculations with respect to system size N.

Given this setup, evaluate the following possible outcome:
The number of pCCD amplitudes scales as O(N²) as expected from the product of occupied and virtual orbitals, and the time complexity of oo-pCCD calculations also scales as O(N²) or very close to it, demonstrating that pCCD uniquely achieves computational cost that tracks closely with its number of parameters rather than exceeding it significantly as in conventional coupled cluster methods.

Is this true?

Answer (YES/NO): NO